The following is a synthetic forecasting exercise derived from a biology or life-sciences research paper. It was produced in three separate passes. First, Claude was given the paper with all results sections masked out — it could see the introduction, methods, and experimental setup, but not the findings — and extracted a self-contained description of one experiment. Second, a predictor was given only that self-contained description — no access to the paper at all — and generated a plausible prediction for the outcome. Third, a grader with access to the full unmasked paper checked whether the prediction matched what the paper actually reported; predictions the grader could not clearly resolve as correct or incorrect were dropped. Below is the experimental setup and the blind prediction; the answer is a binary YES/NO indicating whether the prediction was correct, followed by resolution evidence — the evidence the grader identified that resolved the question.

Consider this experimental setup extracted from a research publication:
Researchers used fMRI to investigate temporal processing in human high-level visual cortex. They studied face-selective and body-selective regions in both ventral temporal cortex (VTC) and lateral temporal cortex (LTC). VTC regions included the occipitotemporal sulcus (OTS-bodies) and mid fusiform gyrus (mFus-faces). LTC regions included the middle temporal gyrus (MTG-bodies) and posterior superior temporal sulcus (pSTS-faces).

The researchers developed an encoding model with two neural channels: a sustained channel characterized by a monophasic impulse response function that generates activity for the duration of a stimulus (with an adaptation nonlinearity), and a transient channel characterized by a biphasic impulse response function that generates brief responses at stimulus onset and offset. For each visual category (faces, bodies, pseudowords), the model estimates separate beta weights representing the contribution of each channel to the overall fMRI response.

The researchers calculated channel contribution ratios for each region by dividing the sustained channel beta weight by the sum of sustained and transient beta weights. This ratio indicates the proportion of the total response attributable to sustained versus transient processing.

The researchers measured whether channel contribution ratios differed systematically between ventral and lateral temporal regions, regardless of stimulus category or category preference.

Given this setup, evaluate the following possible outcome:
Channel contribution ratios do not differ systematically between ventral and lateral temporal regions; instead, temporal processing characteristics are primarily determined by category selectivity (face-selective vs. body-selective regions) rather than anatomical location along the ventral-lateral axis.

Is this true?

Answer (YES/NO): NO